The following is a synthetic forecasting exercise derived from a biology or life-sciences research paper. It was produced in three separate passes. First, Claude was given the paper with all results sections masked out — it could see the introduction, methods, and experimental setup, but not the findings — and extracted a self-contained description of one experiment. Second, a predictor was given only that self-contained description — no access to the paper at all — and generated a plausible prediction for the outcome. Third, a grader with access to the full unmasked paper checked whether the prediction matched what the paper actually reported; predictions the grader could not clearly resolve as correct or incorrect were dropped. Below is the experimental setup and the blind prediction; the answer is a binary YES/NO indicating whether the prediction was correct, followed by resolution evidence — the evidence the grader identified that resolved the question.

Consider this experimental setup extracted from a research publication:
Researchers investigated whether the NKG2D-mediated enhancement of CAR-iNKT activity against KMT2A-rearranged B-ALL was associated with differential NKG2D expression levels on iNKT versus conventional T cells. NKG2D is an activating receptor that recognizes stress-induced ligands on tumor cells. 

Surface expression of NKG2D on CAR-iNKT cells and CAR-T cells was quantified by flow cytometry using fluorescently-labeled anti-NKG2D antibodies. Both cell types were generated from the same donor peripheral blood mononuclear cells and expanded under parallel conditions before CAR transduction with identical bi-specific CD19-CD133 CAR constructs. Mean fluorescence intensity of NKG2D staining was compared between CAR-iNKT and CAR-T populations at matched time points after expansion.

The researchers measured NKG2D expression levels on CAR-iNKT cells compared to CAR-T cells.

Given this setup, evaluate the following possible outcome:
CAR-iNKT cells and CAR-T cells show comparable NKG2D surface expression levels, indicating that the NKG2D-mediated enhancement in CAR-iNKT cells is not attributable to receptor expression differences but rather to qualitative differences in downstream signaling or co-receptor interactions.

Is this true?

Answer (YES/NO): NO